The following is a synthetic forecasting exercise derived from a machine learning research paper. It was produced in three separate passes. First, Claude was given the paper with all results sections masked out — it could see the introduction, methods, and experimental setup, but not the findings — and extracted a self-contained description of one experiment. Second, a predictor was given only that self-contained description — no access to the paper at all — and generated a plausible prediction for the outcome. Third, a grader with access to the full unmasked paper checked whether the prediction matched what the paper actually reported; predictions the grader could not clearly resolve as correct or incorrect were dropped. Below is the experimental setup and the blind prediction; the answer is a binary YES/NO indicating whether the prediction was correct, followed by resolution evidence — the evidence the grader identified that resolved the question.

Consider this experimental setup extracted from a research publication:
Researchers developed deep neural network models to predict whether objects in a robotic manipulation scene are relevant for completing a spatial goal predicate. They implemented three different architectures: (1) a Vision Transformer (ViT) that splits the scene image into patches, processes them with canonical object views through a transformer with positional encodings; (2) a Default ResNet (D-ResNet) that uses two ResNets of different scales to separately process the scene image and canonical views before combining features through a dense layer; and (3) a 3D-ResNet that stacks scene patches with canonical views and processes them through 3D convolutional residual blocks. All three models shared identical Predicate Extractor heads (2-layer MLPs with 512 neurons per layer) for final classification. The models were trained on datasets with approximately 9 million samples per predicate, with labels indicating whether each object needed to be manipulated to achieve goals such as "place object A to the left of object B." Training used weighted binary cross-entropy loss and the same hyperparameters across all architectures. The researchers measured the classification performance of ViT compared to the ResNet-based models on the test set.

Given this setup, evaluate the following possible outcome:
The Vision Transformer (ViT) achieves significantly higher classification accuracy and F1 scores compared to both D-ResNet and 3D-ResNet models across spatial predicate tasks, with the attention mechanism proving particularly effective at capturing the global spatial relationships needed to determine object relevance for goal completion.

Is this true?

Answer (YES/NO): NO